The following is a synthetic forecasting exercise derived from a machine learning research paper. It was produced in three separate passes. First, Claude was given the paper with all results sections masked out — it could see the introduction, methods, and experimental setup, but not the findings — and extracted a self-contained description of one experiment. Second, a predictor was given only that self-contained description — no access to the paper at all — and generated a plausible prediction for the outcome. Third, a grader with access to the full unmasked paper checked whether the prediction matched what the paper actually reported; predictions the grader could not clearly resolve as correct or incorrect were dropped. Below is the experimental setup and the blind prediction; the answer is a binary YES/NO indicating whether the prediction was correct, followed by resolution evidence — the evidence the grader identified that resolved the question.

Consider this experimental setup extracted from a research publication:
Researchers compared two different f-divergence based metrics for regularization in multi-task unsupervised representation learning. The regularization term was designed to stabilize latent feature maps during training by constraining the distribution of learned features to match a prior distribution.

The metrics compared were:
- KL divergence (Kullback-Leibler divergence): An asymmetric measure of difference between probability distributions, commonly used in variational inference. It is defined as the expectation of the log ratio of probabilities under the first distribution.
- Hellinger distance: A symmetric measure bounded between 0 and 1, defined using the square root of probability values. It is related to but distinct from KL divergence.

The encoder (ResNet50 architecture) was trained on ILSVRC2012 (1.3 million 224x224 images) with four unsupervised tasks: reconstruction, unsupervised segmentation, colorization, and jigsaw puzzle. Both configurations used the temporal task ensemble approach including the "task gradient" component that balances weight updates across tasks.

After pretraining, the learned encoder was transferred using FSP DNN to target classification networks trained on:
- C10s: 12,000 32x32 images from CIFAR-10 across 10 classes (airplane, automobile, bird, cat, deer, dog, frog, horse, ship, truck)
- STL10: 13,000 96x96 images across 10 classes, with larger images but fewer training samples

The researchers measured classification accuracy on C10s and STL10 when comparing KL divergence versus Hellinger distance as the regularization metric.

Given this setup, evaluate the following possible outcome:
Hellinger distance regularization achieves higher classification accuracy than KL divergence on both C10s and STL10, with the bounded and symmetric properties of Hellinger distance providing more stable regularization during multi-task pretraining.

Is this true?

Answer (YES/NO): NO